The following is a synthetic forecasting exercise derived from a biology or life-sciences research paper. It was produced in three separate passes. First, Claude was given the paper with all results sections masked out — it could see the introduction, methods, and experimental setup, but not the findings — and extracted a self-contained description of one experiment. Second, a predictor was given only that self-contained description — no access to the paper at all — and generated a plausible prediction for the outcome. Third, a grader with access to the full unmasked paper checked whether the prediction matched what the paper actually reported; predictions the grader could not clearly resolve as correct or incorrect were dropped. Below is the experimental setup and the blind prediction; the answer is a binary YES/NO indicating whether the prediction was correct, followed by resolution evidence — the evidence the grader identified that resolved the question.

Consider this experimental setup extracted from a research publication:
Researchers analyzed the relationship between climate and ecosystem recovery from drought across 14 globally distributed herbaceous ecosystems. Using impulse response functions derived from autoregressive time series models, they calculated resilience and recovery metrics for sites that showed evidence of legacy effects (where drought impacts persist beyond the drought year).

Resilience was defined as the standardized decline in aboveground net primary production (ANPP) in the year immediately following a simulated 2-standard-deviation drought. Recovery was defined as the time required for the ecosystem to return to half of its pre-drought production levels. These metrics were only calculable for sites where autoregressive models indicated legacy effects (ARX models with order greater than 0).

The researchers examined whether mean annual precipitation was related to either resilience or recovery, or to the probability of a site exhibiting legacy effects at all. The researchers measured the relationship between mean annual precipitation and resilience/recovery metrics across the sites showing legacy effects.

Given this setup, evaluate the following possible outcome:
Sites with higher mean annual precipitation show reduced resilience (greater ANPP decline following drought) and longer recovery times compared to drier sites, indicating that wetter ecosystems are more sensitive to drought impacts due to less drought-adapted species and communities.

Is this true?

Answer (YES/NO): NO